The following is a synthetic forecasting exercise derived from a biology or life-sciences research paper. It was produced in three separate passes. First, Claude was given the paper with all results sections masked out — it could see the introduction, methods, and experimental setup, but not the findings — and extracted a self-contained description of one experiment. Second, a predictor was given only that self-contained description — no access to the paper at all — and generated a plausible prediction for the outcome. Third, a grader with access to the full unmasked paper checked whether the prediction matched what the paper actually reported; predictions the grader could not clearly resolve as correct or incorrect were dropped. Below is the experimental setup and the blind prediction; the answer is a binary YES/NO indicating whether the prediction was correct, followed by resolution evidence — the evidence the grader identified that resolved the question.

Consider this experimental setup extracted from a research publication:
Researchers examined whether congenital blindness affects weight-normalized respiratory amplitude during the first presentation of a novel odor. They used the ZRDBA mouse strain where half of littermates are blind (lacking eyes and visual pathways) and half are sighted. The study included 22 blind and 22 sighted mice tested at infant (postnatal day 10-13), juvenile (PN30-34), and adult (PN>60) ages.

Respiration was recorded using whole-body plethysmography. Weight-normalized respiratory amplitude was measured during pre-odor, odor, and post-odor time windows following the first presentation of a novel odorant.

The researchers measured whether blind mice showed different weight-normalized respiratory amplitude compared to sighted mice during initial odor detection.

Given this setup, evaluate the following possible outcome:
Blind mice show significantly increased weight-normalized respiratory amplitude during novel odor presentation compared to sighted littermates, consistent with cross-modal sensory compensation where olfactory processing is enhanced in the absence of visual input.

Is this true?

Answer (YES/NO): YES